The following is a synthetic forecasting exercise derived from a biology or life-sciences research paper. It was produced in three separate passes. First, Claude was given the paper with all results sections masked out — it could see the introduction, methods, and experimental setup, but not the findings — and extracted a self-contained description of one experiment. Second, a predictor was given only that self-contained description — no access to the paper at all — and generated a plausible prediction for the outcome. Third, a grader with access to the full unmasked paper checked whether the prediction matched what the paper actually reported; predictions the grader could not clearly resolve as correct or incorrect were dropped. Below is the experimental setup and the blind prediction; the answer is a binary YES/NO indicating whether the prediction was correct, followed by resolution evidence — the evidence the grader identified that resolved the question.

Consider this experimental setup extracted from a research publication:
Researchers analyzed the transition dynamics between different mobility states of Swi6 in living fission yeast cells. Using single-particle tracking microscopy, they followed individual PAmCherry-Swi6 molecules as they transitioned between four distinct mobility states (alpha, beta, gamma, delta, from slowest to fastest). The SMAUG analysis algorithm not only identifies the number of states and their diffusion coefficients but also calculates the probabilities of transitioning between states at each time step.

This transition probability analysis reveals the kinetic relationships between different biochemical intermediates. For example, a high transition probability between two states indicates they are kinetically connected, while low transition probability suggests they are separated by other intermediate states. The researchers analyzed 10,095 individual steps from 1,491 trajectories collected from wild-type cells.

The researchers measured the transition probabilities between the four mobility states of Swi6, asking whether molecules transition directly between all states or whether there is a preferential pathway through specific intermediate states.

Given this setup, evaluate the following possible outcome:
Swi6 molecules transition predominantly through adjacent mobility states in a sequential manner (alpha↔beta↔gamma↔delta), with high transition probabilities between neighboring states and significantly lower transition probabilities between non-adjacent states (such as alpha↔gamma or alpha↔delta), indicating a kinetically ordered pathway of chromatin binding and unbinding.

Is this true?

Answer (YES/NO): YES